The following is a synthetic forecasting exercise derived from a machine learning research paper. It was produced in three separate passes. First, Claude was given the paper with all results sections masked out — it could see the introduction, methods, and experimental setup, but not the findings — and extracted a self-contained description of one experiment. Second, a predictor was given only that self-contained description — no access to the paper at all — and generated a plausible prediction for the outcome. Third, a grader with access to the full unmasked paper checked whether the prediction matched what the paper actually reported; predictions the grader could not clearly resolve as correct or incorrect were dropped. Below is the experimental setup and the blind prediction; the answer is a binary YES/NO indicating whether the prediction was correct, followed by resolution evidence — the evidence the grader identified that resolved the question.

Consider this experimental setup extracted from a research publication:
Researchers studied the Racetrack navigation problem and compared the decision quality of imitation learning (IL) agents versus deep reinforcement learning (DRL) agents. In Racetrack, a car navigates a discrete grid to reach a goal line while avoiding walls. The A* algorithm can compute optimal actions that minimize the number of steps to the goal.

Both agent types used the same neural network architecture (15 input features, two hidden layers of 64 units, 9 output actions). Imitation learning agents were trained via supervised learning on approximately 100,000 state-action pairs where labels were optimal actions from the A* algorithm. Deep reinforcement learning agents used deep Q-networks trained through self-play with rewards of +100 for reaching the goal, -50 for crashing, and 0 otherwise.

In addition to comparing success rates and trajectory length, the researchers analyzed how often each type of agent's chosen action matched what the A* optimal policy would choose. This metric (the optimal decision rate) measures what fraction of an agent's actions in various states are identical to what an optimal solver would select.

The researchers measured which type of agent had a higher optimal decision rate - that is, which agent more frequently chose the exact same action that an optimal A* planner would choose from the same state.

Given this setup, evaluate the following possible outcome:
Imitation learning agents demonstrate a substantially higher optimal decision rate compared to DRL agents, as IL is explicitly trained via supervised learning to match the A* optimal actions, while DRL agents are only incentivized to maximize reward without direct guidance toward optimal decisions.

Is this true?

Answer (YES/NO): YES